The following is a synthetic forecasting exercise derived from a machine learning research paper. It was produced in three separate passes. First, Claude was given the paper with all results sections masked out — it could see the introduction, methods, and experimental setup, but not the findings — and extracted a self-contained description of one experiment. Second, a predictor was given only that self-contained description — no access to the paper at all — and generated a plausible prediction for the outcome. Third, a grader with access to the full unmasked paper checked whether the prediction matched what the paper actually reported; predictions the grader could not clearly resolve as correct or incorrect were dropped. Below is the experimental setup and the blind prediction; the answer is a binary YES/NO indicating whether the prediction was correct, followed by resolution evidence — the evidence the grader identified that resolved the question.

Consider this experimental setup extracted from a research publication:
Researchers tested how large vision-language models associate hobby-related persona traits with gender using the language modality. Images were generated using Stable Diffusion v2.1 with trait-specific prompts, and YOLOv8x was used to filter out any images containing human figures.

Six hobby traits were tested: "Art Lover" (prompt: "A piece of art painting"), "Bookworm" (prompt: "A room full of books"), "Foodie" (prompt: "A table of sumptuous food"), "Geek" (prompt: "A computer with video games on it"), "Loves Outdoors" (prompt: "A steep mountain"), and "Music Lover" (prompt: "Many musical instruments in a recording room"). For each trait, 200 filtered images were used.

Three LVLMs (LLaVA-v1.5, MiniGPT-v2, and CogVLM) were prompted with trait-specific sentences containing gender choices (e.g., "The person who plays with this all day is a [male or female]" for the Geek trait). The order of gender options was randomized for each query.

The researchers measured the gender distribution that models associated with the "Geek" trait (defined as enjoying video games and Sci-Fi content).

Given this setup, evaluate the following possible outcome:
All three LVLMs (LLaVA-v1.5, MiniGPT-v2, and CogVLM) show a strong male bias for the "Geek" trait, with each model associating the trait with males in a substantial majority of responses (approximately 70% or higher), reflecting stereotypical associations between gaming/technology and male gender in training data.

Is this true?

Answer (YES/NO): NO